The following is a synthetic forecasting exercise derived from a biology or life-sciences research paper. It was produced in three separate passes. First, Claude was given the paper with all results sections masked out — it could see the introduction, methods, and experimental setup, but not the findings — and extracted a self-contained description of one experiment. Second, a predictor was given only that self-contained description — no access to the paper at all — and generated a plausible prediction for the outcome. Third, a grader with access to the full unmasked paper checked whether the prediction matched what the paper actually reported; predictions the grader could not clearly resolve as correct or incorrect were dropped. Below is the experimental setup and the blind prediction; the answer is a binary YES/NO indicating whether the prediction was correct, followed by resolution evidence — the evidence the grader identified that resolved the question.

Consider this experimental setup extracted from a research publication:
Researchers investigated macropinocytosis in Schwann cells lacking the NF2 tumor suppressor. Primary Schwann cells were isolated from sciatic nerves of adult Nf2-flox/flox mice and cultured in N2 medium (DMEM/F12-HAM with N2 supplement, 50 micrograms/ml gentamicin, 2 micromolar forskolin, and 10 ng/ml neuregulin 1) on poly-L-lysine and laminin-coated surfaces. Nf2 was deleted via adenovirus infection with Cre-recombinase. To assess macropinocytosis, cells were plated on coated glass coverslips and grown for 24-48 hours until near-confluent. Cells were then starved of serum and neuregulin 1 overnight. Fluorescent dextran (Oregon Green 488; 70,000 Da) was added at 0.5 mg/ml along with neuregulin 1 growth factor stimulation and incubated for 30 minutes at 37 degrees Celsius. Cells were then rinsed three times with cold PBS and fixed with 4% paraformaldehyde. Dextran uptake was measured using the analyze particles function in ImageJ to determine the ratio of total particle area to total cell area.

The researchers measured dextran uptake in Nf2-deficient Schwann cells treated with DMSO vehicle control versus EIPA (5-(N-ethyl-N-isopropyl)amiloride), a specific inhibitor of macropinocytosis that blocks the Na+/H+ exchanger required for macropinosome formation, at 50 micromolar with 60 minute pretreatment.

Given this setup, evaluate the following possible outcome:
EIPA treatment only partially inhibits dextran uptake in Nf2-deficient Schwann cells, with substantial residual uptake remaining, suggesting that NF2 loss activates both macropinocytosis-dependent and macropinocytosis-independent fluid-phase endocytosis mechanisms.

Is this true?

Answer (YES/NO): NO